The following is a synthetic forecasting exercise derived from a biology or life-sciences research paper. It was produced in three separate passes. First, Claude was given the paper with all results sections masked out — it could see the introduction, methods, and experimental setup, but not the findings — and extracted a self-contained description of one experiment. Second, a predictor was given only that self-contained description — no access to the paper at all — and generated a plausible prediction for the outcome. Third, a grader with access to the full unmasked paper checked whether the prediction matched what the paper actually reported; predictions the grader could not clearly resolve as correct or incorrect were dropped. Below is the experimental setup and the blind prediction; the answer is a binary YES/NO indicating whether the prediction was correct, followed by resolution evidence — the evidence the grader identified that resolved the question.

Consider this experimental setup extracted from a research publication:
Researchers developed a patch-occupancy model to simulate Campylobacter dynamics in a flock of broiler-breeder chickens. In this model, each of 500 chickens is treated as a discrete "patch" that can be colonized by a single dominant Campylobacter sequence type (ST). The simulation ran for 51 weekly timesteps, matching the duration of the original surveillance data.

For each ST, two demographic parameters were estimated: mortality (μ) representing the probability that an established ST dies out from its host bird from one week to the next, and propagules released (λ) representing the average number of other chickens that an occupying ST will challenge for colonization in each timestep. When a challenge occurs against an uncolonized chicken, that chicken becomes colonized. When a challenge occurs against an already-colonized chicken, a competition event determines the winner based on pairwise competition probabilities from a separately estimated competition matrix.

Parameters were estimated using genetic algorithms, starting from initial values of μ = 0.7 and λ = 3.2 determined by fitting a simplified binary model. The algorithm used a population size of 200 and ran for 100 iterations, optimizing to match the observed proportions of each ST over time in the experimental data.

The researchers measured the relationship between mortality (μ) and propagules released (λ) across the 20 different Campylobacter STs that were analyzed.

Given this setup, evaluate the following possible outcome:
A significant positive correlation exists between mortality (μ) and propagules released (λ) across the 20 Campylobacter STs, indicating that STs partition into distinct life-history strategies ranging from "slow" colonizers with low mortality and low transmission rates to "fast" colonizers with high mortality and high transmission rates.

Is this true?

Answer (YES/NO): NO